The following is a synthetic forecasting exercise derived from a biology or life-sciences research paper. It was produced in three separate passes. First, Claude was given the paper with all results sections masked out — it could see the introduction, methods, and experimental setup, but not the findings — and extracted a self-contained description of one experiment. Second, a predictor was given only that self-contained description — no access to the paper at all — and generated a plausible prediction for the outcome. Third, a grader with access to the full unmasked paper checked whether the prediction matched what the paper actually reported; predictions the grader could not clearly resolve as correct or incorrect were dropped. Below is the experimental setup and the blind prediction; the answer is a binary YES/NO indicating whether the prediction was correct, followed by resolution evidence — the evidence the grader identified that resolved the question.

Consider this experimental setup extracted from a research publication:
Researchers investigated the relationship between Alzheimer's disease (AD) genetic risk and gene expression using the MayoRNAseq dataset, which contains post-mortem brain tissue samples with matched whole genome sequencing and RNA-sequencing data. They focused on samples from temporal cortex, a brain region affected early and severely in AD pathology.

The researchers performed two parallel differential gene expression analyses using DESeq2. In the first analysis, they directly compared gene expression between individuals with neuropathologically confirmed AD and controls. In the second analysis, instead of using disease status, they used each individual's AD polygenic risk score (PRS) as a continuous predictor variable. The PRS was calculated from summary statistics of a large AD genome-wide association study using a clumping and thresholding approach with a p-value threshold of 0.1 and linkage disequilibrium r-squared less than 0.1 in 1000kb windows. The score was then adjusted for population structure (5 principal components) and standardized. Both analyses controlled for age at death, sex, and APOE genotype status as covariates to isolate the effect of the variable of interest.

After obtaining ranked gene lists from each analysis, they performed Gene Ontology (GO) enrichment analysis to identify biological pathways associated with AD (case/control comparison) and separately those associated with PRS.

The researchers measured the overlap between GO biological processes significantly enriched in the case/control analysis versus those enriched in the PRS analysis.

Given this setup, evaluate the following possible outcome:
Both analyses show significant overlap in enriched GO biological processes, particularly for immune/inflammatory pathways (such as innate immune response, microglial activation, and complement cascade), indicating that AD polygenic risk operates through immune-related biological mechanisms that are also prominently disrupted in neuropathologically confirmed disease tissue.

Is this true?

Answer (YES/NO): YES